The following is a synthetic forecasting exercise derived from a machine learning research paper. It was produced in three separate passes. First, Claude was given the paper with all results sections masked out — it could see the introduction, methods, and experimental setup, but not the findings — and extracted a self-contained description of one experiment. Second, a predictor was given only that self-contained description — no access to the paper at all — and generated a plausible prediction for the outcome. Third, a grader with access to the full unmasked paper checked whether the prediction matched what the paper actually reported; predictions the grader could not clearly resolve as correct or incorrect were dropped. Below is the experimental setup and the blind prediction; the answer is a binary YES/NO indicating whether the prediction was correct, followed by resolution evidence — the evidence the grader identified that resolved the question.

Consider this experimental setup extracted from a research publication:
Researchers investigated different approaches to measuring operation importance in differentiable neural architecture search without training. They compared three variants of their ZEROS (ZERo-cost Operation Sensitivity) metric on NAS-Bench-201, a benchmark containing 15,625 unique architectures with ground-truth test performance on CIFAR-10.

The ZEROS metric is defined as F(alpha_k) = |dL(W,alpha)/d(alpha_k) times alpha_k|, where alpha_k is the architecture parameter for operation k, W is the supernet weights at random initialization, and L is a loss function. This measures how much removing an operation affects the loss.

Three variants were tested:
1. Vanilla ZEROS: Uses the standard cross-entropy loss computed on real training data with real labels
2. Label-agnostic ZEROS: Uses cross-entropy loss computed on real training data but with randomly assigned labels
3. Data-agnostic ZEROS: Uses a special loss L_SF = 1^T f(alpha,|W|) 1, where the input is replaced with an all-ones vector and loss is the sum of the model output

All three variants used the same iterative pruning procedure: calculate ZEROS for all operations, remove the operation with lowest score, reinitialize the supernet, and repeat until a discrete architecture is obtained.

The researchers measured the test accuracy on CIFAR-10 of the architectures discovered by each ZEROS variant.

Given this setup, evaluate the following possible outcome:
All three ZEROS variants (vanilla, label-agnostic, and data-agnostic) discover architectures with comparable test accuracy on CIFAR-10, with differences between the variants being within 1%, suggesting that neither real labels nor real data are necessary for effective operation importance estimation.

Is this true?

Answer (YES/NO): YES